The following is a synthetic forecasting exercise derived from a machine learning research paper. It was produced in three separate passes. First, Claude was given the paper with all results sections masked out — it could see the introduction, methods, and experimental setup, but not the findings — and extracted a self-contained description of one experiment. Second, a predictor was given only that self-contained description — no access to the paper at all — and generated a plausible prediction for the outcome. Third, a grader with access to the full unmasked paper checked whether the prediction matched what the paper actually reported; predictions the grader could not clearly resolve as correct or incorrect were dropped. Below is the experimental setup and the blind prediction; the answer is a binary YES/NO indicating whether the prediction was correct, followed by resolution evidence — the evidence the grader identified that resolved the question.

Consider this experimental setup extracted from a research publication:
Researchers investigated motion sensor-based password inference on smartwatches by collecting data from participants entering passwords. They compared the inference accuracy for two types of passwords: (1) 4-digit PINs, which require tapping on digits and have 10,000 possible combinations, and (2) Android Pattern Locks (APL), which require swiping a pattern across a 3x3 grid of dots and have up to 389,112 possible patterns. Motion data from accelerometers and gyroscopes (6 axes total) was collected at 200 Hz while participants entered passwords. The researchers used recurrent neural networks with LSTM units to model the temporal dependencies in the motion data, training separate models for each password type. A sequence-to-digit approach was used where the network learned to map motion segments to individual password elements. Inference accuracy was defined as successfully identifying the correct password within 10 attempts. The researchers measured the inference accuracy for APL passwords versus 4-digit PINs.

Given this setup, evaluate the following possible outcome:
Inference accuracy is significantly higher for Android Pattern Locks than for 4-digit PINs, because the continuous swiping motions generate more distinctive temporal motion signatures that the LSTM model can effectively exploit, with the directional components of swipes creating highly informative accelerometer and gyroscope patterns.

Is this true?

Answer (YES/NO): YES